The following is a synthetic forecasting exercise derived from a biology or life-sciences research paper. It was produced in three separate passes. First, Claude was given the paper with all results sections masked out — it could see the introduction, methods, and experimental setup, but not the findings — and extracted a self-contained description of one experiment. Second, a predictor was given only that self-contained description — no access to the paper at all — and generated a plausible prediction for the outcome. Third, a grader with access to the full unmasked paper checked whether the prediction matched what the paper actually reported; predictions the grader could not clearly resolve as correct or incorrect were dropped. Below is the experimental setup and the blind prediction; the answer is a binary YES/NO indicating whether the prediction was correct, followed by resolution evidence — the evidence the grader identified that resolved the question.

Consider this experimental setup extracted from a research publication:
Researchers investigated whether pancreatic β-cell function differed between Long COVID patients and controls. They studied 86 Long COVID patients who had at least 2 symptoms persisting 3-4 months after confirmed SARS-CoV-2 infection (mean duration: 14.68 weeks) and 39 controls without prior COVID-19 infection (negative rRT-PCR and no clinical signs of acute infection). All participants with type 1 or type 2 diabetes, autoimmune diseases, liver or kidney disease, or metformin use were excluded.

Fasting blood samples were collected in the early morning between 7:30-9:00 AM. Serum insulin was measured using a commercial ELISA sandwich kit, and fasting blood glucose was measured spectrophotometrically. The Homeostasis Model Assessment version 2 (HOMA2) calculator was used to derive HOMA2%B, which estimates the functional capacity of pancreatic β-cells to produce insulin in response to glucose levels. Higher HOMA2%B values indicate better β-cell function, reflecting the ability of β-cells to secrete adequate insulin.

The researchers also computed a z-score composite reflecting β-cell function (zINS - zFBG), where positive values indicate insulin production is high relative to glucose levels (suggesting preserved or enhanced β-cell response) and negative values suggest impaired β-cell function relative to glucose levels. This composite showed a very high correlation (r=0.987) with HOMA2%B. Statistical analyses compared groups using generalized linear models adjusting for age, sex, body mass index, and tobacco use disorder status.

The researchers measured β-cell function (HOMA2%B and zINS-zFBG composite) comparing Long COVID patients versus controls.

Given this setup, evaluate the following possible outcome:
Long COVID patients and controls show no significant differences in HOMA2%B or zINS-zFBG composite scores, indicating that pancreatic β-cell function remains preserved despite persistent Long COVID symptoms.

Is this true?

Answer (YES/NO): NO